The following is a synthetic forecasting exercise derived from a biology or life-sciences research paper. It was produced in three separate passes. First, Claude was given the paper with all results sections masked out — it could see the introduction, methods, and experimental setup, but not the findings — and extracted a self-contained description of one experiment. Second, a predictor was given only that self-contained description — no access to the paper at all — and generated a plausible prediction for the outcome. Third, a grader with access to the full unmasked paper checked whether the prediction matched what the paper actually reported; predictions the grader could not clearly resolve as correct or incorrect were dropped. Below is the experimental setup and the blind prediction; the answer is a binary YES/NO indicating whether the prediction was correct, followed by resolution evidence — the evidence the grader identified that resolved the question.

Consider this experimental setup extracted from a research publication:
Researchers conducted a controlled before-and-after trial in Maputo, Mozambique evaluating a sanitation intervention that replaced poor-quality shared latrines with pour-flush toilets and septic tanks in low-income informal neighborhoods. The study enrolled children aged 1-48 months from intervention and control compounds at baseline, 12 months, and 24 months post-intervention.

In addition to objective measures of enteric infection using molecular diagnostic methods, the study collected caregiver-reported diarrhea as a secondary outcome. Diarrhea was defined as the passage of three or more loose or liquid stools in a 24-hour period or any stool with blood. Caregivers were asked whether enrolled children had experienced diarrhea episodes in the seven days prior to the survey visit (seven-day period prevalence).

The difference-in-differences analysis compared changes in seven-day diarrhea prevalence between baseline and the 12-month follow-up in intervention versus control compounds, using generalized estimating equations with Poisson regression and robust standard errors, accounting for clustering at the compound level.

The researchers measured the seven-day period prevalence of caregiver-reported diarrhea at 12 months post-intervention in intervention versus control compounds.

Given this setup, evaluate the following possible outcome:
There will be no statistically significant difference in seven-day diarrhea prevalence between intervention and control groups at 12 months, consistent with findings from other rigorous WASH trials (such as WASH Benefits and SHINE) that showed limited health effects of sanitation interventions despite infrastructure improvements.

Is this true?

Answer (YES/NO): YES